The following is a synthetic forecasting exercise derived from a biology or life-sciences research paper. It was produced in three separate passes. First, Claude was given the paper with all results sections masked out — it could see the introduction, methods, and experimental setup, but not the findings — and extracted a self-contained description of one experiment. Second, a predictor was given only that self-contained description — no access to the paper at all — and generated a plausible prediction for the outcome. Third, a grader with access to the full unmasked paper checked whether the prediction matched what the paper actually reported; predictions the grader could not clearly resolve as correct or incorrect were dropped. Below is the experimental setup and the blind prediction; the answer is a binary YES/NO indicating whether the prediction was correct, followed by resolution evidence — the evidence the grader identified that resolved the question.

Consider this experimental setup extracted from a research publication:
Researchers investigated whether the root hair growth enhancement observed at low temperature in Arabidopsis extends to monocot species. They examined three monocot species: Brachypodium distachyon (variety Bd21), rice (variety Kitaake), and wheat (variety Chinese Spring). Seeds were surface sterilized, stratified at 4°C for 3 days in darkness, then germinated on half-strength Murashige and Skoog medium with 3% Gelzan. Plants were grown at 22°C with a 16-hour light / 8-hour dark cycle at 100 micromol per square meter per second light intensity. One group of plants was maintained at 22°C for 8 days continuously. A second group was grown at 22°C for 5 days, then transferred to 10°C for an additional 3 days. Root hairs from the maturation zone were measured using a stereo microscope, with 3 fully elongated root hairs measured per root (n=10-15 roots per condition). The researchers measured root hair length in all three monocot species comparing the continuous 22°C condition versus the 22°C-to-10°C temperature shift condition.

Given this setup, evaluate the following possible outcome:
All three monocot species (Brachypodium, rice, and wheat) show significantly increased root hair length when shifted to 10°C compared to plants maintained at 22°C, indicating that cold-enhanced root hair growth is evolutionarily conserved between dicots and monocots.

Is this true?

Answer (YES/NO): YES